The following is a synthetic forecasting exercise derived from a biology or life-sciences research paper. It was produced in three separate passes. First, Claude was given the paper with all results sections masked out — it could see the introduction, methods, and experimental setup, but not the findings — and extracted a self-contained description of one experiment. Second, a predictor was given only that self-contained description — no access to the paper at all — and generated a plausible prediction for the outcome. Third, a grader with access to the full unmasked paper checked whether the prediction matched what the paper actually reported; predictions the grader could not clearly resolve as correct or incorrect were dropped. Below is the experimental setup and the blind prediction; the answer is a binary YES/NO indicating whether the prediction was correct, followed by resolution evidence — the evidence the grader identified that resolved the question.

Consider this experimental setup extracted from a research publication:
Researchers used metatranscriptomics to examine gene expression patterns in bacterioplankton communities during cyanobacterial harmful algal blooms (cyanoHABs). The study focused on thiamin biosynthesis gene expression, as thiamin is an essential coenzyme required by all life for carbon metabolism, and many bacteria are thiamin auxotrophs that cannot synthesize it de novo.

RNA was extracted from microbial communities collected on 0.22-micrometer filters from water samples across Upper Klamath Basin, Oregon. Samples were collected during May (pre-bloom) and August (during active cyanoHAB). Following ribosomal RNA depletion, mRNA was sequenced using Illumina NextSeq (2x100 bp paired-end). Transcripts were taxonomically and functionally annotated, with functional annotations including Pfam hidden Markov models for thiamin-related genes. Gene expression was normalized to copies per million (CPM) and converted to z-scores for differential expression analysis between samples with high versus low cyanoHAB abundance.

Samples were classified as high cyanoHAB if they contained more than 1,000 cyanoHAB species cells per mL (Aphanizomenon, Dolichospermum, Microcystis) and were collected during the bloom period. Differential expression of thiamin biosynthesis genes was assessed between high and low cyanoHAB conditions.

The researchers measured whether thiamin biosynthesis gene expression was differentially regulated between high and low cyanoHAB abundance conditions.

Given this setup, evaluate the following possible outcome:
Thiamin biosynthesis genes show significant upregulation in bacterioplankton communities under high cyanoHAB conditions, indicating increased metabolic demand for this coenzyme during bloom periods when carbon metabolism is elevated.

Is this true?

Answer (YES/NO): YES